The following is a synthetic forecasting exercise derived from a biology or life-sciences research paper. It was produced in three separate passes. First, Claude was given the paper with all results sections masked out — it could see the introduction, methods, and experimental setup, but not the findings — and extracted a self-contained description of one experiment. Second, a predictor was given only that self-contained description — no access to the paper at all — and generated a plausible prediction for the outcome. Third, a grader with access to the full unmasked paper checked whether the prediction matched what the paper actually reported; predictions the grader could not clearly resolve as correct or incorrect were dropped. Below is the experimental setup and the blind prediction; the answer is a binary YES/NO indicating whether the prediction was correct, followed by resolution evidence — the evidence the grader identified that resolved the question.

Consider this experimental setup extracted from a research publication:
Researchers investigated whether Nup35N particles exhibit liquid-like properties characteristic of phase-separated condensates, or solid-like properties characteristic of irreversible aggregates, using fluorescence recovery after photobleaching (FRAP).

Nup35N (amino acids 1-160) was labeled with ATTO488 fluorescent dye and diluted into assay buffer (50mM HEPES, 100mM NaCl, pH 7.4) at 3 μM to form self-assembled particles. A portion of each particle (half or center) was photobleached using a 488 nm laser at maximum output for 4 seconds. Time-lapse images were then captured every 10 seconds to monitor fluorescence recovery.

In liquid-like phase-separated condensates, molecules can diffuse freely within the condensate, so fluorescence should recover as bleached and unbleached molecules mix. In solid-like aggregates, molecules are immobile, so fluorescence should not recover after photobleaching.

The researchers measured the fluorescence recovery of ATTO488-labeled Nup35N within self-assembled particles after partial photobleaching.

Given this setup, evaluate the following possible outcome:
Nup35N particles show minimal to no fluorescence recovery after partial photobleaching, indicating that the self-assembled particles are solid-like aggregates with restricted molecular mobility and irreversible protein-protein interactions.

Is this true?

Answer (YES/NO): NO